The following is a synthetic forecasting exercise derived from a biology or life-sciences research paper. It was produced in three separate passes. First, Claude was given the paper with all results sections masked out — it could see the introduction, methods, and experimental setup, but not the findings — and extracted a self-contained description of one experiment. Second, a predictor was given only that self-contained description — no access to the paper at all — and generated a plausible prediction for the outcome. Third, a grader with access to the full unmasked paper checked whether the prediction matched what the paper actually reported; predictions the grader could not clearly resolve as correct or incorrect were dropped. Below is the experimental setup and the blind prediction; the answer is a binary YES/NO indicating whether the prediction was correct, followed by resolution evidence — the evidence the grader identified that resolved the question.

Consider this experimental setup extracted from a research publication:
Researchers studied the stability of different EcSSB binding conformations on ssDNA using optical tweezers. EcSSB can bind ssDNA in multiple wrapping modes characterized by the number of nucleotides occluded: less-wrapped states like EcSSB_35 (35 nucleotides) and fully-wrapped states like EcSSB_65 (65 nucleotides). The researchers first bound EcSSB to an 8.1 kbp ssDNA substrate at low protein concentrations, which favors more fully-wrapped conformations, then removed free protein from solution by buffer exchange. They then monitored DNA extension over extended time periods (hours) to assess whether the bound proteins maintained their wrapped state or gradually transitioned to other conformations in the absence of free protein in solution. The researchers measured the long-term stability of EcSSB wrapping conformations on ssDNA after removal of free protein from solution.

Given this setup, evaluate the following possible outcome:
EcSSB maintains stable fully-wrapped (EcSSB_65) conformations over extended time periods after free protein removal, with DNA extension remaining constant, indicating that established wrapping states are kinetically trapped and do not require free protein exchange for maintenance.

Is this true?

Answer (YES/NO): NO